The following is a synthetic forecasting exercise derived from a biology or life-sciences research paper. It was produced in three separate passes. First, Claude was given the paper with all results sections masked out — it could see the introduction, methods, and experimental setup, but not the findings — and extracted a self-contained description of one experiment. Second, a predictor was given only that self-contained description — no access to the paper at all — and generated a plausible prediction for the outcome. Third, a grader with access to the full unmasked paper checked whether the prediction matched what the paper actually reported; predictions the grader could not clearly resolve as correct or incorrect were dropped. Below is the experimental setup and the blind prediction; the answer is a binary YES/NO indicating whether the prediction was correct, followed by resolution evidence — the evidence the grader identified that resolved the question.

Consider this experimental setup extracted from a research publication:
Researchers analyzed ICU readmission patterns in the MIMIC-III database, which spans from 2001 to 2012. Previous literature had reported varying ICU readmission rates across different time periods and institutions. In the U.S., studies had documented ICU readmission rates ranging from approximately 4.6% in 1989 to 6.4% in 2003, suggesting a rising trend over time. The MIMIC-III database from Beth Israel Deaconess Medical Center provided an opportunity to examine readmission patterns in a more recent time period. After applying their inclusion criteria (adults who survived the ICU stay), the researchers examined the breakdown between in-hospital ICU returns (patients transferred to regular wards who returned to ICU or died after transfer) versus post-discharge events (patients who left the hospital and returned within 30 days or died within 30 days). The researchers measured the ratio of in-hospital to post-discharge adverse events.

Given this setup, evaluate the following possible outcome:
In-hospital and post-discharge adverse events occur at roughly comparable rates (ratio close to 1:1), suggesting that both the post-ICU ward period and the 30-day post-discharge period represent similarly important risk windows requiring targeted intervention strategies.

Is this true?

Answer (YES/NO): YES